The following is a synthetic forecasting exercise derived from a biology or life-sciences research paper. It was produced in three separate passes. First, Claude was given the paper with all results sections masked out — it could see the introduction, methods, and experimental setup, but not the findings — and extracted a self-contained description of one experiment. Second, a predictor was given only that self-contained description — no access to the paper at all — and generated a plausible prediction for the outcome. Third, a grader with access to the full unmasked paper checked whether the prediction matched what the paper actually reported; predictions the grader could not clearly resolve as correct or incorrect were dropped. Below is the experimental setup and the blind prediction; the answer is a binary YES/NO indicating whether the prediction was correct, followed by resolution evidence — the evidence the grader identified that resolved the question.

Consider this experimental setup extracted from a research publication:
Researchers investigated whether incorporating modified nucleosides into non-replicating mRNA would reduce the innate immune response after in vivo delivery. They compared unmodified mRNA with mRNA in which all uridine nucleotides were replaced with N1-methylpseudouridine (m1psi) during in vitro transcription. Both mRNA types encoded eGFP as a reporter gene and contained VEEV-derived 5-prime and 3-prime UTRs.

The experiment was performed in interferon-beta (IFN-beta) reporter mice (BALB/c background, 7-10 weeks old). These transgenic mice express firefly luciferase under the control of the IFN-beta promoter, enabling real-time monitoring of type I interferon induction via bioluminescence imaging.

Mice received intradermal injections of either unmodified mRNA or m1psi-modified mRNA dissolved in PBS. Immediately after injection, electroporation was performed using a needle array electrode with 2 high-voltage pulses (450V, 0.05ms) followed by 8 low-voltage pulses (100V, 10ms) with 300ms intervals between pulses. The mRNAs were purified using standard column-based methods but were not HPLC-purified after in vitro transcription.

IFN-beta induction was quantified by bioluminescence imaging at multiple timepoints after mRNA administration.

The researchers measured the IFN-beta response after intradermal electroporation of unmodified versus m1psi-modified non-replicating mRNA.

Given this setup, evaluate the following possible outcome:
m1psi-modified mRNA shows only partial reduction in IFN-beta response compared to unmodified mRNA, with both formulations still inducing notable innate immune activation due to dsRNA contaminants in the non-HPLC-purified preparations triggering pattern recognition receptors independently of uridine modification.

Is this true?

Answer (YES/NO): NO